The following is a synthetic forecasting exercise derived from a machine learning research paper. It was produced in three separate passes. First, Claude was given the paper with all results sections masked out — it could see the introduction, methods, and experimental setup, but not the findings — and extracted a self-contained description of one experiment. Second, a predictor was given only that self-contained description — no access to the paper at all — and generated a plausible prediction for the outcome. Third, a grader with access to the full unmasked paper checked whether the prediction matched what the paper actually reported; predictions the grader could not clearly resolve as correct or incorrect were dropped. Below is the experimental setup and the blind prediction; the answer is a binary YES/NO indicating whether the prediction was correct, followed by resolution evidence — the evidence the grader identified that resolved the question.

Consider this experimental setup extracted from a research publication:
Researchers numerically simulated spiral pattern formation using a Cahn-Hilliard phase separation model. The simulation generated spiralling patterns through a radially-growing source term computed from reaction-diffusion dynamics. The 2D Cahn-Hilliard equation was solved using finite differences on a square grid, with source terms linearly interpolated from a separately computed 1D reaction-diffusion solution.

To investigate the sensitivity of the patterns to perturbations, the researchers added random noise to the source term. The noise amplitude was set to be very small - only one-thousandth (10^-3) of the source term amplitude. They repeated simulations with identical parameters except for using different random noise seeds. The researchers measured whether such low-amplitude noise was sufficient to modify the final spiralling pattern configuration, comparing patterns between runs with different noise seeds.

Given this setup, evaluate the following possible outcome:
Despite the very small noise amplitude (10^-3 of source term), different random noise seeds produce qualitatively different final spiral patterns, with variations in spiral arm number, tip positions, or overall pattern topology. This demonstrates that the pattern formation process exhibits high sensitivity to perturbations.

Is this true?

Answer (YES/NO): YES